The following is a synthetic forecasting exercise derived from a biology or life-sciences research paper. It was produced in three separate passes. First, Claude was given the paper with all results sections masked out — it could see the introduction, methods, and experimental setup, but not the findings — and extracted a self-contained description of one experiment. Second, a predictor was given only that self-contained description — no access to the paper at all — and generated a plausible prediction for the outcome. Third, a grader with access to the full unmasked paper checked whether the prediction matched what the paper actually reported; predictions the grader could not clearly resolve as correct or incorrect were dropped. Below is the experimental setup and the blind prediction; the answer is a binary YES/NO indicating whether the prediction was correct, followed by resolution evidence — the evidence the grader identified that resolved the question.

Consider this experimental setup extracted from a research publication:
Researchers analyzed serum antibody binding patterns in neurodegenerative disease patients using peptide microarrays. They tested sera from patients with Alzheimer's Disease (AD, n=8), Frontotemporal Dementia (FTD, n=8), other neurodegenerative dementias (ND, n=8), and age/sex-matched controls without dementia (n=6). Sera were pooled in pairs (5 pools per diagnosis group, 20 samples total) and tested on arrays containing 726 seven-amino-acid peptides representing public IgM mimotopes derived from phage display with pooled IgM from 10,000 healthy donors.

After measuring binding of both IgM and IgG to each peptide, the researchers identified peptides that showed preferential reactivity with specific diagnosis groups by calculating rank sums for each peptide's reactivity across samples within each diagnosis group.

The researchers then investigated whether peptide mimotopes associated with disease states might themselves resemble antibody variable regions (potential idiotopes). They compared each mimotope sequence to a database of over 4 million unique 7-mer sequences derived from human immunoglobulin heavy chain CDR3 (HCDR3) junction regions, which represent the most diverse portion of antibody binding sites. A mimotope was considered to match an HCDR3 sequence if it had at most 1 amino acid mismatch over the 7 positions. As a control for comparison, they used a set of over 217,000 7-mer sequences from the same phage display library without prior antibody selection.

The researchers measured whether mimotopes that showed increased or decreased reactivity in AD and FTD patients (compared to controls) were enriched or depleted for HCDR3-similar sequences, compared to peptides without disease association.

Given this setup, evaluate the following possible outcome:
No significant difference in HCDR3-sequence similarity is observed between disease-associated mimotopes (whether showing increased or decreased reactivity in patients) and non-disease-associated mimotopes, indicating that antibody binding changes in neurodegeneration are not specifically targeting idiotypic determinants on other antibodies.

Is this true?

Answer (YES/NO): NO